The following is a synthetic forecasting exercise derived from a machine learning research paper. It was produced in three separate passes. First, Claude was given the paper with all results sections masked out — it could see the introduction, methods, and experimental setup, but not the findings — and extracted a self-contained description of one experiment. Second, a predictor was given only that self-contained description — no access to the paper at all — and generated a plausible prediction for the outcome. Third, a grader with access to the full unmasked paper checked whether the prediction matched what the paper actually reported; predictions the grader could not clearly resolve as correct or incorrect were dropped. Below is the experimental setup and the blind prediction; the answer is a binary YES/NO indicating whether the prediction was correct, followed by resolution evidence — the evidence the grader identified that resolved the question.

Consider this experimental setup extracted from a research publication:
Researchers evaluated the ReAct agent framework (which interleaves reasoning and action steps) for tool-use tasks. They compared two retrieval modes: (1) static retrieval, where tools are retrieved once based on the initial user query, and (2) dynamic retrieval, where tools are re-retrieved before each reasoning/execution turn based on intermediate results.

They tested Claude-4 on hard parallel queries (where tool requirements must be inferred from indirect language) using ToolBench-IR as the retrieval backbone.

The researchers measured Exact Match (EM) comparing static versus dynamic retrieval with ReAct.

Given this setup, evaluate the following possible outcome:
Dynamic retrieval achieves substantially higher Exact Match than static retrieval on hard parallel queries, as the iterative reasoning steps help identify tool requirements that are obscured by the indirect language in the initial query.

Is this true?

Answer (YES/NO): YES